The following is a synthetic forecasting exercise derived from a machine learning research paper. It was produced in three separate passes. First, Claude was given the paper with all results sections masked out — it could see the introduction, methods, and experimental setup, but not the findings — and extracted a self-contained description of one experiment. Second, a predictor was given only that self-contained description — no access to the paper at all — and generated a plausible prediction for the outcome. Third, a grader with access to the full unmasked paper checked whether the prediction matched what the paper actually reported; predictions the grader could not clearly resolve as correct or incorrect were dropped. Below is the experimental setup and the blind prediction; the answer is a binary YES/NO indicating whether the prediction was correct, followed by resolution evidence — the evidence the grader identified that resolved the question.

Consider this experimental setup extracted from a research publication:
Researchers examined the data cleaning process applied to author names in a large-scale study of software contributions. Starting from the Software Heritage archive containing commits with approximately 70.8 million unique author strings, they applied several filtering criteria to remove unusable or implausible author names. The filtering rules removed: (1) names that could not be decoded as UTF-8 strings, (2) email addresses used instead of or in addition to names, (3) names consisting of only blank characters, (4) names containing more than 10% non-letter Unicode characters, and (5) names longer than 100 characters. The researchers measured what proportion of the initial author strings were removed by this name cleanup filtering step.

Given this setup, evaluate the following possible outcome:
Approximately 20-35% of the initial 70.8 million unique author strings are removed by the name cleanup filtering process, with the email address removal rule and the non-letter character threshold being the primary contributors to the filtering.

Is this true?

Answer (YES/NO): NO